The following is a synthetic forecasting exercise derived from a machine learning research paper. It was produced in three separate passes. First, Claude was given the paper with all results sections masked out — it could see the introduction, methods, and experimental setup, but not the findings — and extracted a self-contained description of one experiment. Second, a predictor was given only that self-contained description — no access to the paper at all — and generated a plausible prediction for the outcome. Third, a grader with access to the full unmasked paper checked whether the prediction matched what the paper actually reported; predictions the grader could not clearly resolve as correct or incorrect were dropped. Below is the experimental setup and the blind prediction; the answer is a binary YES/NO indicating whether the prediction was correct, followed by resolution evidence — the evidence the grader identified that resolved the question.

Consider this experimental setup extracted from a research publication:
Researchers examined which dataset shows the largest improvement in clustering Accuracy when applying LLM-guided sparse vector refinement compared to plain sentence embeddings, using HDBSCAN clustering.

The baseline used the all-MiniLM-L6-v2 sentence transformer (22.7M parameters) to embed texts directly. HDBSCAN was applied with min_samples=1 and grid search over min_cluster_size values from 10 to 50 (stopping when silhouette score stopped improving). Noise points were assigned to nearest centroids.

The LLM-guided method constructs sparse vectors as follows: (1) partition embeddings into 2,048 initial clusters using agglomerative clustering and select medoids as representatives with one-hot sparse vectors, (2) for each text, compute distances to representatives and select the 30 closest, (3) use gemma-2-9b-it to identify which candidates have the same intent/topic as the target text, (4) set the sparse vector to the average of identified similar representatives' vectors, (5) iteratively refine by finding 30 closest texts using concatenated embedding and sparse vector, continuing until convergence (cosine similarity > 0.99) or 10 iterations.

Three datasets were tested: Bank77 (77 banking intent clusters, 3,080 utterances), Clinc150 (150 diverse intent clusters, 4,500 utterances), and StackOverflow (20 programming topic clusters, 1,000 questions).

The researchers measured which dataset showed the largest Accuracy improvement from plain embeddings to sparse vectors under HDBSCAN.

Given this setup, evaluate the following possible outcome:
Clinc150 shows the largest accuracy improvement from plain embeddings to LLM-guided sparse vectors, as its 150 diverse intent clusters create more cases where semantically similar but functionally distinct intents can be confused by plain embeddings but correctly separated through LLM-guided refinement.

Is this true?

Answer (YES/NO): YES